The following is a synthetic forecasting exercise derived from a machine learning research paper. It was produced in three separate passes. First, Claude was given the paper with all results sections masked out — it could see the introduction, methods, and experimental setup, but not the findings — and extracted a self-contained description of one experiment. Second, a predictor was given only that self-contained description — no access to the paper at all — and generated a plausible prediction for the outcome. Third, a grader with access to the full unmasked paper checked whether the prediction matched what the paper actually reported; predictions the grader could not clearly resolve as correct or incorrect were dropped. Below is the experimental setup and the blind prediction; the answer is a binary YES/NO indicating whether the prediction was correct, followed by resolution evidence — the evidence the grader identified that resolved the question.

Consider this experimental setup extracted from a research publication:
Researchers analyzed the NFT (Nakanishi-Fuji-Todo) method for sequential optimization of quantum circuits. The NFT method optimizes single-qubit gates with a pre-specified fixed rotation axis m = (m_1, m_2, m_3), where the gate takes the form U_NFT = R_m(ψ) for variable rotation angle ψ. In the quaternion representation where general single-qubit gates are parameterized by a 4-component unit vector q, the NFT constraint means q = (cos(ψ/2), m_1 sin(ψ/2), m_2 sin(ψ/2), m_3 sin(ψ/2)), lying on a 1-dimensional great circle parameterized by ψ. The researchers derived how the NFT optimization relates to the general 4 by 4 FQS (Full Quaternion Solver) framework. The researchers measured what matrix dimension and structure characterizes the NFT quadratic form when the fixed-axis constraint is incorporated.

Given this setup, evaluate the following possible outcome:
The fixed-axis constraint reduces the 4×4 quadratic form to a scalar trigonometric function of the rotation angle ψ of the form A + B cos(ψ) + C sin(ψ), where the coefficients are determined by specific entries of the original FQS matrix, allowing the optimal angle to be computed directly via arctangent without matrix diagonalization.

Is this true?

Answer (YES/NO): NO